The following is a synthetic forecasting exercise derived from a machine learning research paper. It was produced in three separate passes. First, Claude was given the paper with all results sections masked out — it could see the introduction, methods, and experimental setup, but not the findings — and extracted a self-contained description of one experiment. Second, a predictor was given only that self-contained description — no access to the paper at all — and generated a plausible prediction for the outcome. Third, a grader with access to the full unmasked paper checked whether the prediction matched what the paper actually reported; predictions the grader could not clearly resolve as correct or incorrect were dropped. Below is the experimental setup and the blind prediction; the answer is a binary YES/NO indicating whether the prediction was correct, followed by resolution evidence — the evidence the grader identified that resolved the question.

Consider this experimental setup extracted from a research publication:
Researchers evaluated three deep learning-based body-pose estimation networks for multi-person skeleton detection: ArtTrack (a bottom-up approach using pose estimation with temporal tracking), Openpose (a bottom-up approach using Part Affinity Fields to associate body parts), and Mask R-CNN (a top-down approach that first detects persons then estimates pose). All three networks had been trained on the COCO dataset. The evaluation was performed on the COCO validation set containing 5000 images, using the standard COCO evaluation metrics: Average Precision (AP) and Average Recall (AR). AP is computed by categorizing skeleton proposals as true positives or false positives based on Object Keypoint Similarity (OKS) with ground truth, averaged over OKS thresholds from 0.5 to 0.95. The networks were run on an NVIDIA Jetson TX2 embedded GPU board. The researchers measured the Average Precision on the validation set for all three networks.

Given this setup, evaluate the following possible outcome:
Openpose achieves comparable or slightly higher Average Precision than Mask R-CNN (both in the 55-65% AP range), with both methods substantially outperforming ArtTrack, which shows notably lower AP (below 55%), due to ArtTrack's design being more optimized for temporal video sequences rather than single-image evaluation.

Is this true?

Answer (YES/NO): NO